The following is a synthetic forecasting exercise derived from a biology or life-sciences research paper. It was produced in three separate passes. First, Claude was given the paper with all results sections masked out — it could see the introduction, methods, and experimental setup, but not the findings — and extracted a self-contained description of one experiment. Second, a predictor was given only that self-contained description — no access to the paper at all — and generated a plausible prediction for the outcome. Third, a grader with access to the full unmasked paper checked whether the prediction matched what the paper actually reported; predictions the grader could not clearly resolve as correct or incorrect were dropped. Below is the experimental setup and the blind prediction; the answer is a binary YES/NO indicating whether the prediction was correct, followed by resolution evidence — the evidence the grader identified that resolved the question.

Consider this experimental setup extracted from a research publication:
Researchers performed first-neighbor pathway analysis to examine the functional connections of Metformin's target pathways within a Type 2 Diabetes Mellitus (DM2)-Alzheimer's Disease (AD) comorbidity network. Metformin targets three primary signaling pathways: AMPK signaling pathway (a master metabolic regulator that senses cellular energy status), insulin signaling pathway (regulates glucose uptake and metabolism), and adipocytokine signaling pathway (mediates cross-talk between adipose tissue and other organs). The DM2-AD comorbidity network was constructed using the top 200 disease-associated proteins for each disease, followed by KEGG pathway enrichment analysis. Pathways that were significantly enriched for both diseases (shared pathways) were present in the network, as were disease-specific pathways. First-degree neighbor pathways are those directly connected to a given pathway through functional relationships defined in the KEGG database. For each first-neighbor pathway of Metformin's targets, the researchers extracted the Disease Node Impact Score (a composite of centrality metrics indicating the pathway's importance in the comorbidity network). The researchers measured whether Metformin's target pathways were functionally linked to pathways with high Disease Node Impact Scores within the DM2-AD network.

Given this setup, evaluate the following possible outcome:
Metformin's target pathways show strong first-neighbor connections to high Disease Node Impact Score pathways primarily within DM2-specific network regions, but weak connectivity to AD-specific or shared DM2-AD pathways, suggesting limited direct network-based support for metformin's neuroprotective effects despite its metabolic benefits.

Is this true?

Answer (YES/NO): NO